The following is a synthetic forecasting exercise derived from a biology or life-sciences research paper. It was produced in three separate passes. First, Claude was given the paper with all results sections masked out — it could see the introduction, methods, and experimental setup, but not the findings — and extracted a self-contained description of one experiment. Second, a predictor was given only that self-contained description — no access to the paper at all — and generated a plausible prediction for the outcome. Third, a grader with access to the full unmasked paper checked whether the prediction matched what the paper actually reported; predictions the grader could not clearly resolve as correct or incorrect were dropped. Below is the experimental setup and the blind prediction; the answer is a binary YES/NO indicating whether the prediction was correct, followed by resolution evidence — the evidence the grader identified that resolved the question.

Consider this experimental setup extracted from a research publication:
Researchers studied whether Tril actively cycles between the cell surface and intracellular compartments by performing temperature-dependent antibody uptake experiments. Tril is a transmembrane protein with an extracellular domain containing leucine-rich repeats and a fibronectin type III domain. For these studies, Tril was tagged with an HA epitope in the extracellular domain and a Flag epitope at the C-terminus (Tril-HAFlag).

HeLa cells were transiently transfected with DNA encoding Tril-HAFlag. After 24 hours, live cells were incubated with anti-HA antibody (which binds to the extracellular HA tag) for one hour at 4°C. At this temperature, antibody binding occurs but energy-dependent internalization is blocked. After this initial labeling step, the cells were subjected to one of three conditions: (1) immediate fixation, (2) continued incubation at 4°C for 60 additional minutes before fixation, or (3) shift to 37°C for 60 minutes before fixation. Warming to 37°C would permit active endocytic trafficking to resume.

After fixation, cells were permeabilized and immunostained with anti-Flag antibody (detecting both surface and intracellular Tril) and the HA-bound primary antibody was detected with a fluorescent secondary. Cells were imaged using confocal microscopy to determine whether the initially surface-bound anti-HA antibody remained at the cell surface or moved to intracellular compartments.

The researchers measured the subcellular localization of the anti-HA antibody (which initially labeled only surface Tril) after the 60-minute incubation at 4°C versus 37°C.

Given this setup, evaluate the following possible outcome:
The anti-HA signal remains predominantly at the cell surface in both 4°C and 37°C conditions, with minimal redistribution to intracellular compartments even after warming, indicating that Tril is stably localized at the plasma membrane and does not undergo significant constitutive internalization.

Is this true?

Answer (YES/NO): NO